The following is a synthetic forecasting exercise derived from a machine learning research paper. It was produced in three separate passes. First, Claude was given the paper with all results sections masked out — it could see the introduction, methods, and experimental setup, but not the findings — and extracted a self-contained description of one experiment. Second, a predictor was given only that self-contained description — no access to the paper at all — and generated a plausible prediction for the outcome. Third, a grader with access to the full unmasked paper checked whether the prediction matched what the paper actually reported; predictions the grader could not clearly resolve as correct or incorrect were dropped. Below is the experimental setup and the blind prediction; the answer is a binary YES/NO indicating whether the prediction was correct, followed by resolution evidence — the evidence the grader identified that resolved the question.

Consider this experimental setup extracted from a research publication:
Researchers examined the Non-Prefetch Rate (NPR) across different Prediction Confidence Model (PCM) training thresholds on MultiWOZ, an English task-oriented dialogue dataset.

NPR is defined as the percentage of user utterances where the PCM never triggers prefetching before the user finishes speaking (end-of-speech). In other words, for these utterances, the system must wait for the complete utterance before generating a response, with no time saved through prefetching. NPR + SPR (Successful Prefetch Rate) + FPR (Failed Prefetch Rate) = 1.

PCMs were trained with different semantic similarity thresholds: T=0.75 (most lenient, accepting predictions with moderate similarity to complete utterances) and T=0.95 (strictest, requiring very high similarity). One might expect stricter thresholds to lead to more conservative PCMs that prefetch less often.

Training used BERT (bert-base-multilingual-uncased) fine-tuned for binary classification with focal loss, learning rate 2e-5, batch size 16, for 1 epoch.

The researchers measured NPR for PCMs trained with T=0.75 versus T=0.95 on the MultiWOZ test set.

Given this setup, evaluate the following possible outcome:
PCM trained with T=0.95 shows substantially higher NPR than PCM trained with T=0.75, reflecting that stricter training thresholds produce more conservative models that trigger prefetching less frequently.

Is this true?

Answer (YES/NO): NO